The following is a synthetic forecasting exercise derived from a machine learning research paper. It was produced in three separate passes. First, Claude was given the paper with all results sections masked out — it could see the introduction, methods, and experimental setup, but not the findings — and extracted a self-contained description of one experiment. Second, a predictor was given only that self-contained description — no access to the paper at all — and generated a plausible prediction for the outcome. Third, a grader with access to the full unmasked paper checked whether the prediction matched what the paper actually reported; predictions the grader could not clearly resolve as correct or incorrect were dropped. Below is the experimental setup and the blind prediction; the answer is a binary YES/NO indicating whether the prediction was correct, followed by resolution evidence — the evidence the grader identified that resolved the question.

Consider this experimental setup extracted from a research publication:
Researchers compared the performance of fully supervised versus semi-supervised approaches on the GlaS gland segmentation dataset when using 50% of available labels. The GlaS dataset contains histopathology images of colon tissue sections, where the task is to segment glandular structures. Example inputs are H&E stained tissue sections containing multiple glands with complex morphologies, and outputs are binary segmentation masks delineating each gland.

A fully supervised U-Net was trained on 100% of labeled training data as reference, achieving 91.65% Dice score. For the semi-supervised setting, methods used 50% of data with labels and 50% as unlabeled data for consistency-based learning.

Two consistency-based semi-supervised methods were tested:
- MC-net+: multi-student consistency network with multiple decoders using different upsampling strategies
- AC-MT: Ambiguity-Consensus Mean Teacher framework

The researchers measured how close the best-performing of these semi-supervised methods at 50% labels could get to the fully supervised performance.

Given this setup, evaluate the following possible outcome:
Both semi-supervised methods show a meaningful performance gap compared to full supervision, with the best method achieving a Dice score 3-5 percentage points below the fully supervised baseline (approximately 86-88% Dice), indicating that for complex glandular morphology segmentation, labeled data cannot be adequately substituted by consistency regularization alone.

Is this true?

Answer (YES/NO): NO